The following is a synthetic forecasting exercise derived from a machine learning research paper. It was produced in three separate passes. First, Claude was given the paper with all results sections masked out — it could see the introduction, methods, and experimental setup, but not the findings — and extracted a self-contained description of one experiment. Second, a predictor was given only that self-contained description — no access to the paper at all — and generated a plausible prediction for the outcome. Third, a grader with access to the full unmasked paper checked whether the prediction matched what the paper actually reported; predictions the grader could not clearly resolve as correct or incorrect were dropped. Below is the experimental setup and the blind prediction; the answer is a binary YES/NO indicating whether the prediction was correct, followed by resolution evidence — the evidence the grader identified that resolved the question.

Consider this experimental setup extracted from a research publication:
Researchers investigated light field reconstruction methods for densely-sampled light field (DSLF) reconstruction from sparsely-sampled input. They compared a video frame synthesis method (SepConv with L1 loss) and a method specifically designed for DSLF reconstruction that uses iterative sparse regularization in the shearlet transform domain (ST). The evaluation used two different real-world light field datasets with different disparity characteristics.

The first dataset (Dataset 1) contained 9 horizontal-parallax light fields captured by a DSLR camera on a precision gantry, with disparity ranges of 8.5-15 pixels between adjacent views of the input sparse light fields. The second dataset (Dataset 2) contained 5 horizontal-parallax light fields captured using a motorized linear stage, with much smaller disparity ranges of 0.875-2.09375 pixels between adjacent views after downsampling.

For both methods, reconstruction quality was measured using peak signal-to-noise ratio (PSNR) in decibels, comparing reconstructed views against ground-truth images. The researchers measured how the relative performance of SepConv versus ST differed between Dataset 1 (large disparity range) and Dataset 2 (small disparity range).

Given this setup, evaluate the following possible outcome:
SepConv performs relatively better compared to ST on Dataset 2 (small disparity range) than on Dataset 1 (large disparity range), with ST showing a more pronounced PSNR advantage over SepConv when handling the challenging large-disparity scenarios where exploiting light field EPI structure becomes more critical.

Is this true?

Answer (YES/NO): YES